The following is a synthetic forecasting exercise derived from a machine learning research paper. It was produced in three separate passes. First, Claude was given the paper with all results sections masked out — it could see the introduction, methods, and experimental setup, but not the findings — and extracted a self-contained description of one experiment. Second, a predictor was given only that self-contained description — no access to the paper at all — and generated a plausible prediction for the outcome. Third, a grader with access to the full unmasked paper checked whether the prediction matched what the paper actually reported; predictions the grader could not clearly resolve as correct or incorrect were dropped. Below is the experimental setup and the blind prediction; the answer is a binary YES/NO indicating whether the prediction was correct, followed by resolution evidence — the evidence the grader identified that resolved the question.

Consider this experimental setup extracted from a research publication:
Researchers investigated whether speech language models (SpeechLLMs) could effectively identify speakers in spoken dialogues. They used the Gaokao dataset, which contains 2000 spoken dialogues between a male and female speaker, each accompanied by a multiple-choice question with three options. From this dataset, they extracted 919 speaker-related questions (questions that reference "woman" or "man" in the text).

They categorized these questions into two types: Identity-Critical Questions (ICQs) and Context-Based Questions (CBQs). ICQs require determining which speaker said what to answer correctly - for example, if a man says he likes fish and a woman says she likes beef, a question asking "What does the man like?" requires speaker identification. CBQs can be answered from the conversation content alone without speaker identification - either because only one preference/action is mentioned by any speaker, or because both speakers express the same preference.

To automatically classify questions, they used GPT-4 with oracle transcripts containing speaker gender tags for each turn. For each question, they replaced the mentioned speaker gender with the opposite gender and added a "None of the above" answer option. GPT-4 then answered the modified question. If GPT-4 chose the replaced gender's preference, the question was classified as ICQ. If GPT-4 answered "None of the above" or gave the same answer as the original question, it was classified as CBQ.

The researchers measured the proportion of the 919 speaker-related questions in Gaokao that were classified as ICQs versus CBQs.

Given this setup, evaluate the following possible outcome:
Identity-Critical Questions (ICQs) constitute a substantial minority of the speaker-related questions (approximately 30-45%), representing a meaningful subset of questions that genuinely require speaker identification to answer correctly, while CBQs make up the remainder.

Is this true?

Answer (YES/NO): NO